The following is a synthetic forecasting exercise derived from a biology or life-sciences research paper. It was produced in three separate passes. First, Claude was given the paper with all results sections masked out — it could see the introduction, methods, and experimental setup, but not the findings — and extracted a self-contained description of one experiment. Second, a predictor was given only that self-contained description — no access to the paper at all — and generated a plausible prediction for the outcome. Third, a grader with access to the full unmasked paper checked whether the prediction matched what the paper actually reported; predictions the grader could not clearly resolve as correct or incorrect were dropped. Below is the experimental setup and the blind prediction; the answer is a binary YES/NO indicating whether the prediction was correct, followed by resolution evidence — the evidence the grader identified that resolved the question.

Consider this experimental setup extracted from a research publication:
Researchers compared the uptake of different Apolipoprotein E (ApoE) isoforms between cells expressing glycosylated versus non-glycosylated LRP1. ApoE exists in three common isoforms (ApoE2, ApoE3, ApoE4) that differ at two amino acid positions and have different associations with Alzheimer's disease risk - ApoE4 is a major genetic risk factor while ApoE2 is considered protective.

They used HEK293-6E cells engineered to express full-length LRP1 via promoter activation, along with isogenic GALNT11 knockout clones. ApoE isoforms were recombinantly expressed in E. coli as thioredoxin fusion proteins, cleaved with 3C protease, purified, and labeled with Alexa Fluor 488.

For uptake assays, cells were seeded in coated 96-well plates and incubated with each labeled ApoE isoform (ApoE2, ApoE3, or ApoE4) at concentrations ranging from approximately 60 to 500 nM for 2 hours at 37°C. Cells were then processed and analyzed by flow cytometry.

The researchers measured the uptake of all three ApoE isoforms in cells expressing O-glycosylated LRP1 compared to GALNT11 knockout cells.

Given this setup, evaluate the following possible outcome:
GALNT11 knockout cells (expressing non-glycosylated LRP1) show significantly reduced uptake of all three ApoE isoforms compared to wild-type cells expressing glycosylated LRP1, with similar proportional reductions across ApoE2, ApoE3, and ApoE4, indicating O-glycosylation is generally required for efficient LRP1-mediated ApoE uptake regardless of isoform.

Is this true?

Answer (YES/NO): NO